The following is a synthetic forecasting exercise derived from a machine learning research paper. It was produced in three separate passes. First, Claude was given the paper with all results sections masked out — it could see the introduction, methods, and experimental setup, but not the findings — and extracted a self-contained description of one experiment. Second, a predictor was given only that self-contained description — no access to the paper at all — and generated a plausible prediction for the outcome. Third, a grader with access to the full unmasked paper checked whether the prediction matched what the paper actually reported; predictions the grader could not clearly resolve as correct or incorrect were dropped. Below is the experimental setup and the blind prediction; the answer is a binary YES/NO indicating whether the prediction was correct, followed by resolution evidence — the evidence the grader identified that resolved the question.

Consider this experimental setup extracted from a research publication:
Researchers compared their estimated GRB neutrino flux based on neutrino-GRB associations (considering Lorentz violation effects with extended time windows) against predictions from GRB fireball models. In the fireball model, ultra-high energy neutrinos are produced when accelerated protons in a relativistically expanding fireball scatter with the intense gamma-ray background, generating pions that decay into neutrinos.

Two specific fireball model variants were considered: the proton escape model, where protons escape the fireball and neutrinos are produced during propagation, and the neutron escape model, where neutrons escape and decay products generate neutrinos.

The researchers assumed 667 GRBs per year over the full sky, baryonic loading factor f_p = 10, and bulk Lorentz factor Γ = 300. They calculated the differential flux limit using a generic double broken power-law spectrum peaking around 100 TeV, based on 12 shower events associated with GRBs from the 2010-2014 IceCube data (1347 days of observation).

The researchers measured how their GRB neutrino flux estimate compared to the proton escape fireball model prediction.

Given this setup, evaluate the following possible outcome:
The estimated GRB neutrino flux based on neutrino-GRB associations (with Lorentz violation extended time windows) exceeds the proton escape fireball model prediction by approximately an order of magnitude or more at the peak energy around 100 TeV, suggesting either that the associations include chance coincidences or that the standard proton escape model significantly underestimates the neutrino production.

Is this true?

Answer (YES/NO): NO